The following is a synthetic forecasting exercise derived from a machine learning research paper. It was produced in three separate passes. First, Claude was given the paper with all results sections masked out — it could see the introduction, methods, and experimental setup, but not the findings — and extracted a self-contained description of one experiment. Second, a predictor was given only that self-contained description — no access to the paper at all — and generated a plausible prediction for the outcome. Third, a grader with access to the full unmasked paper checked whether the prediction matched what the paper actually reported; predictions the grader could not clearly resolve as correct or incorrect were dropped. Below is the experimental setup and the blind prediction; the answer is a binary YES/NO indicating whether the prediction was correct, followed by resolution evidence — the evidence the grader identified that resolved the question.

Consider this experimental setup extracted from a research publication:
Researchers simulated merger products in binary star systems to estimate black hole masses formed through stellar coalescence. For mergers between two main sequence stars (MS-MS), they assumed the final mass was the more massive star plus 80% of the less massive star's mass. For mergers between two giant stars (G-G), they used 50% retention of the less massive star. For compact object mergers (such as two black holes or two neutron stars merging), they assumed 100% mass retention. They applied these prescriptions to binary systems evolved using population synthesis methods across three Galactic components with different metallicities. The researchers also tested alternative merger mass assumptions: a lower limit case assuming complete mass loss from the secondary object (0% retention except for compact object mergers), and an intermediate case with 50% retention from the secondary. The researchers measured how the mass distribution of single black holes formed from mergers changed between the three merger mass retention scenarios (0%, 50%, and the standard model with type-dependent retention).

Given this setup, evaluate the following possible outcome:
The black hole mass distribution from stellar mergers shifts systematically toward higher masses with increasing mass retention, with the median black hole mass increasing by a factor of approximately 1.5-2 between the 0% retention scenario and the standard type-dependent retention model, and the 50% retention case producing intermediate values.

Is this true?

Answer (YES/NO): NO